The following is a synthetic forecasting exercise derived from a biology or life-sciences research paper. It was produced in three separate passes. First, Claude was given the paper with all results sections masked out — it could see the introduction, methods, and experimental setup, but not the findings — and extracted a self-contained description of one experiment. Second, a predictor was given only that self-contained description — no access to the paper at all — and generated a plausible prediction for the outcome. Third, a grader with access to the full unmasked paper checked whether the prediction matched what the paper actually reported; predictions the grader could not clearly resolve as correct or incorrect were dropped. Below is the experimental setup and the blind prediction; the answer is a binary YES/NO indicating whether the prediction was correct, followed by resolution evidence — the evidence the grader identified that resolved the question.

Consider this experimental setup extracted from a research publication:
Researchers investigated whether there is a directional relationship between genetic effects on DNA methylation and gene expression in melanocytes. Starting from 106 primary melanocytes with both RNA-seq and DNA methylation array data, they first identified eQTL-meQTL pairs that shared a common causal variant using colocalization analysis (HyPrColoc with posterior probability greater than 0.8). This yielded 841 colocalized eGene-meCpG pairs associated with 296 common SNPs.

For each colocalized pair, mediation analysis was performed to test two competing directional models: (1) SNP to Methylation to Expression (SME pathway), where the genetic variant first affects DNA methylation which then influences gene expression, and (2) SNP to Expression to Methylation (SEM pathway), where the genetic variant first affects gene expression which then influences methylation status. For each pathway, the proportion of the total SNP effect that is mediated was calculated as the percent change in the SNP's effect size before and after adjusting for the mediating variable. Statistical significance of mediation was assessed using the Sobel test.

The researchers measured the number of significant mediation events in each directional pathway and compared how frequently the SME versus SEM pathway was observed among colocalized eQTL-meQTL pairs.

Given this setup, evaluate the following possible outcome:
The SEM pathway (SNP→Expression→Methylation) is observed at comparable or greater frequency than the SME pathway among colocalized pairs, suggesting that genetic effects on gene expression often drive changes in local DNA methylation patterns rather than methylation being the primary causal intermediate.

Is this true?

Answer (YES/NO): YES